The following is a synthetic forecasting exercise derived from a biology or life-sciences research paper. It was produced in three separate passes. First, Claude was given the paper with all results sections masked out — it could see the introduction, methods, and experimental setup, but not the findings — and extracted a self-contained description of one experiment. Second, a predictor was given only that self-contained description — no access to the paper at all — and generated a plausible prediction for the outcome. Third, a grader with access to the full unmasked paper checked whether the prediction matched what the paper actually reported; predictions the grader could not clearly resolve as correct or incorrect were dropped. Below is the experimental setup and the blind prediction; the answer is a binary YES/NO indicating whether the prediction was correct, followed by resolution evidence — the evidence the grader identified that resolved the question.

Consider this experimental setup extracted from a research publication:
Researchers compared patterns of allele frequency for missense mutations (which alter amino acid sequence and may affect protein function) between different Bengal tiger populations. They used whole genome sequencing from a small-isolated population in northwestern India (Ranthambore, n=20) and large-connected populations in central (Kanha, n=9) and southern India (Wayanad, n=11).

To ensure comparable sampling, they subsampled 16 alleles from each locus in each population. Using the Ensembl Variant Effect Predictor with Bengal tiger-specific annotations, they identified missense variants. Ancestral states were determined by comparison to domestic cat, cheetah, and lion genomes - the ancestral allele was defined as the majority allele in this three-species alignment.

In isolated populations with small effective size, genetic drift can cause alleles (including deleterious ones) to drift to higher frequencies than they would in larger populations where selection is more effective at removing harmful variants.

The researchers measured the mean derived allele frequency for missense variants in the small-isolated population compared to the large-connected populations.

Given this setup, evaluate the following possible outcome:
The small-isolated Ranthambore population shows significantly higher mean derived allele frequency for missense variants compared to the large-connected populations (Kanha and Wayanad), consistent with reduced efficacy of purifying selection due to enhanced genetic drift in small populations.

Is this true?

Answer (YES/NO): YES